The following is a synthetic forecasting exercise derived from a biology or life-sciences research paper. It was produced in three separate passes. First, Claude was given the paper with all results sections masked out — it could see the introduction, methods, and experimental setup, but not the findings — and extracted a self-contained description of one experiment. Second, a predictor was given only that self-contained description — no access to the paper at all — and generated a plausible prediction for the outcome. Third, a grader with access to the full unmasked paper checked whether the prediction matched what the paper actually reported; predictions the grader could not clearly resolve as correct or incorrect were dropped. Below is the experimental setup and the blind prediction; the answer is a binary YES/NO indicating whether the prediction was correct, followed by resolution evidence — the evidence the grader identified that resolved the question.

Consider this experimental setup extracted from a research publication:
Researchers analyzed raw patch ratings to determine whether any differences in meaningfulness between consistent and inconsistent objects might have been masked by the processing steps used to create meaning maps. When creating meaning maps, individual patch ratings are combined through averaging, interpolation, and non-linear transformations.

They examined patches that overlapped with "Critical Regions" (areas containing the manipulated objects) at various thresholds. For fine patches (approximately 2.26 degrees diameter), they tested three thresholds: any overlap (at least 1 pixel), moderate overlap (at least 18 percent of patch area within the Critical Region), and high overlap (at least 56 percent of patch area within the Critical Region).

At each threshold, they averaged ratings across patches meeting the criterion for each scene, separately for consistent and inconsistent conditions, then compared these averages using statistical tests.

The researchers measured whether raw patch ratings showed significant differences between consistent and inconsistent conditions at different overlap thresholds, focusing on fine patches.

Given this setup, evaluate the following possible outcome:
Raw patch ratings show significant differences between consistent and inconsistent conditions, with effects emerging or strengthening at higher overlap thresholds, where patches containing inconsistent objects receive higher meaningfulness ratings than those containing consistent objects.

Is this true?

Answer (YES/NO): NO